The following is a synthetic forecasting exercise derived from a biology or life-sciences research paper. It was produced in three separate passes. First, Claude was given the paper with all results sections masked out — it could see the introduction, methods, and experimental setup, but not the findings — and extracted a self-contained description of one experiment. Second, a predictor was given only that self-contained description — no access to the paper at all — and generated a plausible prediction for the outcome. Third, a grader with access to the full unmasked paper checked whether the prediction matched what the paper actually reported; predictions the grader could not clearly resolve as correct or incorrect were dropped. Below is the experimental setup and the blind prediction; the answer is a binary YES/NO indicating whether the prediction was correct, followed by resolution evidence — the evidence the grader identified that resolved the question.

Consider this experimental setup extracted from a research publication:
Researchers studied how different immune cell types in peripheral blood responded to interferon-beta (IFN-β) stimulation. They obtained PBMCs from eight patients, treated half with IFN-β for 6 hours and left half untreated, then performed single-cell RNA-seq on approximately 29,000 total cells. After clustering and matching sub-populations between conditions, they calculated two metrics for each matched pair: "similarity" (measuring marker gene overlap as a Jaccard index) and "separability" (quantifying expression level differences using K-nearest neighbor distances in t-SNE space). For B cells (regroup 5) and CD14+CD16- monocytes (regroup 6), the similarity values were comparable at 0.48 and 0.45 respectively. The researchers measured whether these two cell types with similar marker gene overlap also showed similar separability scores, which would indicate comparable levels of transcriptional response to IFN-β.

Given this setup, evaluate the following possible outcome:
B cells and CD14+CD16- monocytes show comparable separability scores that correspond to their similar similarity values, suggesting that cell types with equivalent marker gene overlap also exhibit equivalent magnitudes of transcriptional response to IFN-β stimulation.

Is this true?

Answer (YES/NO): NO